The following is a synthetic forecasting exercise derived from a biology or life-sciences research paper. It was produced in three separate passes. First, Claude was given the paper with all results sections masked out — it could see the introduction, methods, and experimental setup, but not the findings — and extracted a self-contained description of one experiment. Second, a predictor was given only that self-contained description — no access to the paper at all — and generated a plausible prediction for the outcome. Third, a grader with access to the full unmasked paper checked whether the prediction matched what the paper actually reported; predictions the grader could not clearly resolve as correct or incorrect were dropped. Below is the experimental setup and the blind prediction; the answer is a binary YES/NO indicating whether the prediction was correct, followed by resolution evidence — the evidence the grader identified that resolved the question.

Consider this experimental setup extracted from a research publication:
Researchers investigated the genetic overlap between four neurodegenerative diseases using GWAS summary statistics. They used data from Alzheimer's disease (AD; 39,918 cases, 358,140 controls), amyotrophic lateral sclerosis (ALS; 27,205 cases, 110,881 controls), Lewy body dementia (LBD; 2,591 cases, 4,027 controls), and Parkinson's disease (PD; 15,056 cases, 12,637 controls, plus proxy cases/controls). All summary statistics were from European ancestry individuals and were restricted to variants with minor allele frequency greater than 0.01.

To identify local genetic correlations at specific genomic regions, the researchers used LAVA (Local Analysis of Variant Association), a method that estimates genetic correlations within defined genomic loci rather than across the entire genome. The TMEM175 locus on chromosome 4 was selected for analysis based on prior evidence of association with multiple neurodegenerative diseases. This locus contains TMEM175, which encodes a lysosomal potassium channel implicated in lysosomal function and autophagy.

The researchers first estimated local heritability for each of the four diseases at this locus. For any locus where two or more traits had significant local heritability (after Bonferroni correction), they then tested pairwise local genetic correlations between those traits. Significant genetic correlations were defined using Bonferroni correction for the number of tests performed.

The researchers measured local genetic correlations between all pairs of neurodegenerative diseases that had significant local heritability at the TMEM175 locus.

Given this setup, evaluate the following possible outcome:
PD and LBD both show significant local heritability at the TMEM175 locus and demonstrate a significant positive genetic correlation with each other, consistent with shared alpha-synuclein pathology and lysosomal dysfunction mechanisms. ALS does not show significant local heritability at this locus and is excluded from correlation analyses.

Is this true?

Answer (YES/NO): NO